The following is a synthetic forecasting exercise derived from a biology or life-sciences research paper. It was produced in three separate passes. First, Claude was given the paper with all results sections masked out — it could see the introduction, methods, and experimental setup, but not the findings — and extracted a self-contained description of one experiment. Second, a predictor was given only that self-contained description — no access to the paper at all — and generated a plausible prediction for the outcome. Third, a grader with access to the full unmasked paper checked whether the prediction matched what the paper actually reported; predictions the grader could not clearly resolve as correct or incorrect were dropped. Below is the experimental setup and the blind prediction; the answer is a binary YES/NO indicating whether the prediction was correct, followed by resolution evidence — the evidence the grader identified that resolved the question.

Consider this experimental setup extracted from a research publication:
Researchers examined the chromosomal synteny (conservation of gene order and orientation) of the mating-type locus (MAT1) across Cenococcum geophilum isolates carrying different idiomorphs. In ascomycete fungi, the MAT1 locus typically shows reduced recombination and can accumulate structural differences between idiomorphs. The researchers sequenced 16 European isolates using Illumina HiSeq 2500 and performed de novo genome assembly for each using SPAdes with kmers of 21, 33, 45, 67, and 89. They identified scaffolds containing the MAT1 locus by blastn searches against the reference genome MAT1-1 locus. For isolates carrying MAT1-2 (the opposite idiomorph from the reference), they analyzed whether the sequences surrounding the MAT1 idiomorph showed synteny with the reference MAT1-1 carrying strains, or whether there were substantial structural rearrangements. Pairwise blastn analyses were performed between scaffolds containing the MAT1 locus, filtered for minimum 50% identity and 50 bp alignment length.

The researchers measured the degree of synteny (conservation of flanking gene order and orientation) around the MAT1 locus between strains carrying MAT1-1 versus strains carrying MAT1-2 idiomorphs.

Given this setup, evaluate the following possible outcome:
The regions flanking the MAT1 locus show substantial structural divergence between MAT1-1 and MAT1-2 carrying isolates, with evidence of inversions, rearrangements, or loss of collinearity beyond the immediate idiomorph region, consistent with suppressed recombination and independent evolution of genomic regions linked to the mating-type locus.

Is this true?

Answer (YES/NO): YES